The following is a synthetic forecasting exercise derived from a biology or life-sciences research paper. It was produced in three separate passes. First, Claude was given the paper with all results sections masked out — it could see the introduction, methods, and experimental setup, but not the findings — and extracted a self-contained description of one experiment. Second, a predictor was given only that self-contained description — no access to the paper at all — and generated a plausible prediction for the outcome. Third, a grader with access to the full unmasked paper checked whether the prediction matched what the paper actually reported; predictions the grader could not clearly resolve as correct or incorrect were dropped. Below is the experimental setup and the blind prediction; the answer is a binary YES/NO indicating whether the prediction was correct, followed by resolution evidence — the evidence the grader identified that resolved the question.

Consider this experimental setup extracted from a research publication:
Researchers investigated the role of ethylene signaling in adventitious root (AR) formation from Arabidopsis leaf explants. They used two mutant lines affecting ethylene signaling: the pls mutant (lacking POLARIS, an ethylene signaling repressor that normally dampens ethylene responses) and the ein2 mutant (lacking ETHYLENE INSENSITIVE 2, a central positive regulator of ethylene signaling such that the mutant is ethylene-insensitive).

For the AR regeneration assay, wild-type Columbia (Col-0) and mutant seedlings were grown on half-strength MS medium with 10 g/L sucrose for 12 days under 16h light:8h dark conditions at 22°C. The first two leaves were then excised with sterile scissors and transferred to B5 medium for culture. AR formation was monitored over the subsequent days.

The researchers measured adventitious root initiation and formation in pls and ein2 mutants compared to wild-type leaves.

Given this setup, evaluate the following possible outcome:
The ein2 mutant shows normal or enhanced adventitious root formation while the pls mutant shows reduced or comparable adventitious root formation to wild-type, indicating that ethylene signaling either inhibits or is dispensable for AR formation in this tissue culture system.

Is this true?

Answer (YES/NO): NO